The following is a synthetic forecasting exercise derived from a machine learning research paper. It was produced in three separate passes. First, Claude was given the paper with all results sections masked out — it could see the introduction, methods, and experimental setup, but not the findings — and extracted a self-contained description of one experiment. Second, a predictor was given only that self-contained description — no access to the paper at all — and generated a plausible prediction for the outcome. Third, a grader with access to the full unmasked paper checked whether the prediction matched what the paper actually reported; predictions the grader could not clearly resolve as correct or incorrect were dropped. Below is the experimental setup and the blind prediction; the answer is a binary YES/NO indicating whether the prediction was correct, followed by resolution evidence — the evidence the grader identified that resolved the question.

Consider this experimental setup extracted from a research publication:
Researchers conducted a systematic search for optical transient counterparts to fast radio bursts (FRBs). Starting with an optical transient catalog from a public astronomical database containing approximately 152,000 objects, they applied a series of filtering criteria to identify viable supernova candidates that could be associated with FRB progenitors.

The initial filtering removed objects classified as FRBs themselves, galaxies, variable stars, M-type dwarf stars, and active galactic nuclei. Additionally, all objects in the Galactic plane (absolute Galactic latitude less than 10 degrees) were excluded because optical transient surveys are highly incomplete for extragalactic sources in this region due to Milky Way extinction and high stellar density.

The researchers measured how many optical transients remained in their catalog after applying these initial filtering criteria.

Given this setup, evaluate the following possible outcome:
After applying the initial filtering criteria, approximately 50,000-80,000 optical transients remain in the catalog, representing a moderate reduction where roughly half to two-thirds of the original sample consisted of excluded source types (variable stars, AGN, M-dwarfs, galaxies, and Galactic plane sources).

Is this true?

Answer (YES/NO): NO